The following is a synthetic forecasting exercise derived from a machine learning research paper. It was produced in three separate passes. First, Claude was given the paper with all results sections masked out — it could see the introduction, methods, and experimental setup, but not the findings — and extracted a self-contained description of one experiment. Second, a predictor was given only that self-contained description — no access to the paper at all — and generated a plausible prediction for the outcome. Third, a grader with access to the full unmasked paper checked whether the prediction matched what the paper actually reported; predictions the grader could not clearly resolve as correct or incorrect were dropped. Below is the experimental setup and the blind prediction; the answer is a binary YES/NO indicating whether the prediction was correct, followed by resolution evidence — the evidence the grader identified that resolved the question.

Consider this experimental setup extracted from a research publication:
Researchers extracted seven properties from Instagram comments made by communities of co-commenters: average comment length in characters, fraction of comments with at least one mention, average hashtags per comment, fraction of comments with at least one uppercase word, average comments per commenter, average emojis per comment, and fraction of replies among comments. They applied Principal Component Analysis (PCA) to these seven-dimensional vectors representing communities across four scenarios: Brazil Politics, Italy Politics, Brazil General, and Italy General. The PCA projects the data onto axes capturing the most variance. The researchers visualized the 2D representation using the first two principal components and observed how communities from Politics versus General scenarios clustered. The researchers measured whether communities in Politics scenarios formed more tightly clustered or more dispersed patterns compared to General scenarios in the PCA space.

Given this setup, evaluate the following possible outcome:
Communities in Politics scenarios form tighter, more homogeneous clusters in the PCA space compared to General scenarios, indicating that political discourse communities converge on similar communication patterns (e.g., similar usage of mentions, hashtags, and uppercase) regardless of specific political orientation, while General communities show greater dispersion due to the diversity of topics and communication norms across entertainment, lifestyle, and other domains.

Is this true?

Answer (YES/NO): YES